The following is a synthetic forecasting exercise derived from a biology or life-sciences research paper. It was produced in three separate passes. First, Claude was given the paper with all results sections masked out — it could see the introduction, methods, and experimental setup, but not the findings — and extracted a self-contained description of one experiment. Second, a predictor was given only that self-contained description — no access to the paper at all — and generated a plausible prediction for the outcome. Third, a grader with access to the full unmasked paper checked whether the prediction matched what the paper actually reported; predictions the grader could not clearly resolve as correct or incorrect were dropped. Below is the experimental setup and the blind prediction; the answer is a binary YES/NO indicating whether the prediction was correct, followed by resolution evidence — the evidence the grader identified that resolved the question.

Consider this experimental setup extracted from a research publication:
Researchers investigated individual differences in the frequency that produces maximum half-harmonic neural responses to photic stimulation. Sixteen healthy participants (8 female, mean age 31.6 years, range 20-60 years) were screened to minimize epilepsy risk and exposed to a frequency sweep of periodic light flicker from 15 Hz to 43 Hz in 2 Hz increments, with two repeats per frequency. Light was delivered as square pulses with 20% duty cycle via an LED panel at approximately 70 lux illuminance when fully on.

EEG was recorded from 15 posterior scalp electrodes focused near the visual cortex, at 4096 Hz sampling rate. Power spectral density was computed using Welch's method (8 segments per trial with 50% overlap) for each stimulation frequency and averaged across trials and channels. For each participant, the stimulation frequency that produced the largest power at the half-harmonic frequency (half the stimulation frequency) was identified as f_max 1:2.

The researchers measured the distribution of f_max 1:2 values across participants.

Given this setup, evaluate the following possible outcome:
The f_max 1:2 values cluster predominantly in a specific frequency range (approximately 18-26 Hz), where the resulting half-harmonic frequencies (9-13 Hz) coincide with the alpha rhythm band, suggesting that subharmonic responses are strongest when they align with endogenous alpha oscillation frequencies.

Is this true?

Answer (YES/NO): NO